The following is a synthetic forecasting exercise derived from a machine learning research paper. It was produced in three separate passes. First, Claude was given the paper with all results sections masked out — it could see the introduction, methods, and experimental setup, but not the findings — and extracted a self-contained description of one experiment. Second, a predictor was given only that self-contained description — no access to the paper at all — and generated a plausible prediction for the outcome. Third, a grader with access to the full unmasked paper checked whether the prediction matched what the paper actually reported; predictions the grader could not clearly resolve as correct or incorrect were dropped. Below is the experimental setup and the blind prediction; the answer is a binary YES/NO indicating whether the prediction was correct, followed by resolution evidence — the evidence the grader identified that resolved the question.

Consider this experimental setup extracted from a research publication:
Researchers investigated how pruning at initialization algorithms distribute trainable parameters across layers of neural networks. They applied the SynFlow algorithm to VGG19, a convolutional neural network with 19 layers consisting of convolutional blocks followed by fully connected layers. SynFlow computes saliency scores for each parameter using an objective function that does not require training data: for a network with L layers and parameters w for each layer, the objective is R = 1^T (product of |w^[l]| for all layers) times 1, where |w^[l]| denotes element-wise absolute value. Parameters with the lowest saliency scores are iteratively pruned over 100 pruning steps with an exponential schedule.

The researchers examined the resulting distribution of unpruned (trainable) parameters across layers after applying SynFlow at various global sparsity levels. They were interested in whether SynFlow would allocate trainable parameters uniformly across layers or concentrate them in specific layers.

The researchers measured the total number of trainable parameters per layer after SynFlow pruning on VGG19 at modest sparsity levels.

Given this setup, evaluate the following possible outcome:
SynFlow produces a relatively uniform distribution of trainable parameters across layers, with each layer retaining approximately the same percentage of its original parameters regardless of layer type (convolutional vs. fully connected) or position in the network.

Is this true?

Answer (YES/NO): NO